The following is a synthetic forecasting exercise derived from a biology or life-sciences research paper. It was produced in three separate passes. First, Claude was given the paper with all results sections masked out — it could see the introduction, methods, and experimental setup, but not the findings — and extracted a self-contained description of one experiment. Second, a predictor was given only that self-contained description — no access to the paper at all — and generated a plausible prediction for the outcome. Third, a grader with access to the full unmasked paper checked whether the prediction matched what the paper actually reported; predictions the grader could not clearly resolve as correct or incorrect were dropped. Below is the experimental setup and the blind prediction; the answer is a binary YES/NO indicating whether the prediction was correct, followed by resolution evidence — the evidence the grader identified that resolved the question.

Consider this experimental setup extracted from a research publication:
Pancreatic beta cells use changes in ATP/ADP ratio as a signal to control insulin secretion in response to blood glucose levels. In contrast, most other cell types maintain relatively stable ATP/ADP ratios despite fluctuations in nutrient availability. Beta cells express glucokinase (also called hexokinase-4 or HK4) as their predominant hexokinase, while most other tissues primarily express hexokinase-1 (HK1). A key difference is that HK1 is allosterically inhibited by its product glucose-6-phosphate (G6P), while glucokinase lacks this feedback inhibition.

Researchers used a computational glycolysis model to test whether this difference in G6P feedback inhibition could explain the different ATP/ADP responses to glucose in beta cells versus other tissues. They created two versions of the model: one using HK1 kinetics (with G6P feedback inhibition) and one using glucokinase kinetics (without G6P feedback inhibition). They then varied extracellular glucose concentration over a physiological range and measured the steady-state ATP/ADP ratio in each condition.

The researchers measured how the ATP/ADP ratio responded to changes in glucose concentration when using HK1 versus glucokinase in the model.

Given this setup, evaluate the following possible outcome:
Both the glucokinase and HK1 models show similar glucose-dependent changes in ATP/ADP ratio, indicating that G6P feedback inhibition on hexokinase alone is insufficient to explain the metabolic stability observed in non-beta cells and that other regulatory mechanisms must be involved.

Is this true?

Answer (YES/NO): NO